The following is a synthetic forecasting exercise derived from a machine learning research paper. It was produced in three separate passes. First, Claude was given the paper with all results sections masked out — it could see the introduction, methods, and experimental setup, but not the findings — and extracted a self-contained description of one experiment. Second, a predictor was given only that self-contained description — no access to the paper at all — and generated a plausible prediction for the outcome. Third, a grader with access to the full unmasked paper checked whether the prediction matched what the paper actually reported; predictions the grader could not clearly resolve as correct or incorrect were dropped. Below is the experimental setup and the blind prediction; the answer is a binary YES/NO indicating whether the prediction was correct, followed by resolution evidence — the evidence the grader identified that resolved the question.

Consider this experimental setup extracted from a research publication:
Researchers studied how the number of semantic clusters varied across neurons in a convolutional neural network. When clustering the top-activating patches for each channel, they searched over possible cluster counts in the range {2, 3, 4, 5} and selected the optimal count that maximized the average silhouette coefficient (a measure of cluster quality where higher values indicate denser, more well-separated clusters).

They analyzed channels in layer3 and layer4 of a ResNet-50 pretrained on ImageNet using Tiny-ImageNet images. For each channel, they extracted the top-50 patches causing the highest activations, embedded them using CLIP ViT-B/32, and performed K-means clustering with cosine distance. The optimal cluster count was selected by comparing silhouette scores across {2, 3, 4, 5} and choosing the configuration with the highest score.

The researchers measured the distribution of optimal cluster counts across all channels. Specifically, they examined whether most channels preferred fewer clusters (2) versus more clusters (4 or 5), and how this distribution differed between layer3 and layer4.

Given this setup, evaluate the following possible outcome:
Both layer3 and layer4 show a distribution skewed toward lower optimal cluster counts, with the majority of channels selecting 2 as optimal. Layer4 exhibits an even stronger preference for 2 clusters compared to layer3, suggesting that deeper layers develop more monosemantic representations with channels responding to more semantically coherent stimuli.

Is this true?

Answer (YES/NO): NO